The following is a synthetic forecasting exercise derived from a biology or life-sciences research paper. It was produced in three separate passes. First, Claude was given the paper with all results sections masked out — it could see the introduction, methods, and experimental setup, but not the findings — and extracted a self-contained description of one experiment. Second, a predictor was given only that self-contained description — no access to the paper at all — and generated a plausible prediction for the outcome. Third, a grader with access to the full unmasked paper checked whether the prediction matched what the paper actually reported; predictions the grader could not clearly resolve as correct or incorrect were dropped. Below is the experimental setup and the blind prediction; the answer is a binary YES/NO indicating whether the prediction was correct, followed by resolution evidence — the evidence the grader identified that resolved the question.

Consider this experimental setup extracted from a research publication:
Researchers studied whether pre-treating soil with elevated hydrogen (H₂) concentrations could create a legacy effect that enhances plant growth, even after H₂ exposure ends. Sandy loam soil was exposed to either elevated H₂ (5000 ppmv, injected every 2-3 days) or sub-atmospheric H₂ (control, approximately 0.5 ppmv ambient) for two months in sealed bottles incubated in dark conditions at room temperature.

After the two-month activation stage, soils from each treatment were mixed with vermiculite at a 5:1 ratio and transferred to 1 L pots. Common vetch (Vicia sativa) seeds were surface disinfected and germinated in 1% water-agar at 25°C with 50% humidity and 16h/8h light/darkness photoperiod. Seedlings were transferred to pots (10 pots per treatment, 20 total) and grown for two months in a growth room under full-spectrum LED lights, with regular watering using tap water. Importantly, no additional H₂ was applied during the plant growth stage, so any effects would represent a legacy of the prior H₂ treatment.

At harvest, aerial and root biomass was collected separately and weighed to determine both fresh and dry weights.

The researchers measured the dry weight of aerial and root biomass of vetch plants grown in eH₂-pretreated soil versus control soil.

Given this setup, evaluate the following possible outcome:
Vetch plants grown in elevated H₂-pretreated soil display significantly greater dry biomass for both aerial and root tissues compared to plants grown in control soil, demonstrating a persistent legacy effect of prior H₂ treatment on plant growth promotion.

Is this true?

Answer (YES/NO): NO